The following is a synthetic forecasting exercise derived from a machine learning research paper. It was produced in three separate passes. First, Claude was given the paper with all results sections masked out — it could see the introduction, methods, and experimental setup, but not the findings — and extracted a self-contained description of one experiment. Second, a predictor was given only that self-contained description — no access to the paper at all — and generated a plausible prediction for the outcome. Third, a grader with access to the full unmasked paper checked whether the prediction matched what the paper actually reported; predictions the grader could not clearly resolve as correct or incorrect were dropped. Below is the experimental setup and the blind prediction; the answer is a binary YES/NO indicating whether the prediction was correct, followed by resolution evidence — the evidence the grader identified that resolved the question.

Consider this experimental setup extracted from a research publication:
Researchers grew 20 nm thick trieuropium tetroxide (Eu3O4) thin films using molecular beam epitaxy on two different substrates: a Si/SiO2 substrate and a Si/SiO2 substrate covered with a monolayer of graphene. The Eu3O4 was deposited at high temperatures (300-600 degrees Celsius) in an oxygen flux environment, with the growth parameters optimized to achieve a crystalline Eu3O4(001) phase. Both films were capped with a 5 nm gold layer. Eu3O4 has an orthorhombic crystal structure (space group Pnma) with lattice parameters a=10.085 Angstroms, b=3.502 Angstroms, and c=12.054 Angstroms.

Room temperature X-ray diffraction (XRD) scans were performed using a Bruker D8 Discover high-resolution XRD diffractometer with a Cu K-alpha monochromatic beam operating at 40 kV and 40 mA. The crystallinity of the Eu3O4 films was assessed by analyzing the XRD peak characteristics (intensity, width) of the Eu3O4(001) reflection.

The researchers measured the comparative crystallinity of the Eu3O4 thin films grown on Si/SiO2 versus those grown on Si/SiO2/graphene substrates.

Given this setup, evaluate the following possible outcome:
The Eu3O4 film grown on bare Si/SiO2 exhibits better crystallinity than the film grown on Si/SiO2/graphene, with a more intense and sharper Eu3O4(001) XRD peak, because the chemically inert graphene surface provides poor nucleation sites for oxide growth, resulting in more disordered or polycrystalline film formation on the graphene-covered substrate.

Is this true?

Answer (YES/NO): NO